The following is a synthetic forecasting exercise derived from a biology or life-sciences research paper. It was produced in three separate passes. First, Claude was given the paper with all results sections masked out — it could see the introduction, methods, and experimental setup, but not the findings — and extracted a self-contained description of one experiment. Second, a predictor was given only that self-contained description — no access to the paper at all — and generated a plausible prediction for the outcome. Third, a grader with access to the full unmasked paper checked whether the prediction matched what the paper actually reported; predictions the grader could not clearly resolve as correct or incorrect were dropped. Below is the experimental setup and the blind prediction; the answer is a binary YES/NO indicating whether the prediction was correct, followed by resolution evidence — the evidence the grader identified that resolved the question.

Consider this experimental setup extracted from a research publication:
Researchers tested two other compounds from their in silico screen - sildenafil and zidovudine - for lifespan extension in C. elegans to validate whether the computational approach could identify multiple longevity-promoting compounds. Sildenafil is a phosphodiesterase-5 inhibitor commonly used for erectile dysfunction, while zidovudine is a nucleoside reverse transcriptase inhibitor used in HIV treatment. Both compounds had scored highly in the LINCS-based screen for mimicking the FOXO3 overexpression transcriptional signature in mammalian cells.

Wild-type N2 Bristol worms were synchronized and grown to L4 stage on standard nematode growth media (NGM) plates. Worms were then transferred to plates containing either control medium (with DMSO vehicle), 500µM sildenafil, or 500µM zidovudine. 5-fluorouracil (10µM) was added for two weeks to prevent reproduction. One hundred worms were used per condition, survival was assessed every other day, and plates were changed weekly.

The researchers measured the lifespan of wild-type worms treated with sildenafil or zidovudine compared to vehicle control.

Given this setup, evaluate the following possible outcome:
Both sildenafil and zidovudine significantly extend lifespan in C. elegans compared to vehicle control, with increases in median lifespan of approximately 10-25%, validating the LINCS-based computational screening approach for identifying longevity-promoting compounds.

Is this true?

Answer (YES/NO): NO